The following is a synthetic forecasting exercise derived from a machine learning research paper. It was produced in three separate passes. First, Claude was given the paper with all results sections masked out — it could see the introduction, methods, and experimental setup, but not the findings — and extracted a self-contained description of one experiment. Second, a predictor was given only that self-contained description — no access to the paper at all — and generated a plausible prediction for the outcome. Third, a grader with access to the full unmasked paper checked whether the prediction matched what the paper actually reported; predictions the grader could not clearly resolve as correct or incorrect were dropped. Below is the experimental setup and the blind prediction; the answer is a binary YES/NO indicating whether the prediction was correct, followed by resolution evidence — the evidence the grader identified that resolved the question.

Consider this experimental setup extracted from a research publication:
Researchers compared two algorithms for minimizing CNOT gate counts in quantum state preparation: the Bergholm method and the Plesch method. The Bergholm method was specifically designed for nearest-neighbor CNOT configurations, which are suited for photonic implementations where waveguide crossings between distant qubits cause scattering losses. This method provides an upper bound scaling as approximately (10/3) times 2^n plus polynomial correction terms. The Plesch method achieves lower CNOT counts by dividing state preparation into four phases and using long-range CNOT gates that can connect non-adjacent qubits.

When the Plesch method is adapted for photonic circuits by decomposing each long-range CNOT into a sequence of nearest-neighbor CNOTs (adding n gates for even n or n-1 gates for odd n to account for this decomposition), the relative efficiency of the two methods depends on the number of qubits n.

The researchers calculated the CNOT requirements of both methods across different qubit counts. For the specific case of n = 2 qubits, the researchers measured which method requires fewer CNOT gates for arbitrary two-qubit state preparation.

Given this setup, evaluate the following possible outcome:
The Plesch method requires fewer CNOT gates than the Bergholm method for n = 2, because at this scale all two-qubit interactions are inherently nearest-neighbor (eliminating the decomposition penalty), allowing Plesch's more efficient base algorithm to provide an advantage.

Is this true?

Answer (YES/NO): NO